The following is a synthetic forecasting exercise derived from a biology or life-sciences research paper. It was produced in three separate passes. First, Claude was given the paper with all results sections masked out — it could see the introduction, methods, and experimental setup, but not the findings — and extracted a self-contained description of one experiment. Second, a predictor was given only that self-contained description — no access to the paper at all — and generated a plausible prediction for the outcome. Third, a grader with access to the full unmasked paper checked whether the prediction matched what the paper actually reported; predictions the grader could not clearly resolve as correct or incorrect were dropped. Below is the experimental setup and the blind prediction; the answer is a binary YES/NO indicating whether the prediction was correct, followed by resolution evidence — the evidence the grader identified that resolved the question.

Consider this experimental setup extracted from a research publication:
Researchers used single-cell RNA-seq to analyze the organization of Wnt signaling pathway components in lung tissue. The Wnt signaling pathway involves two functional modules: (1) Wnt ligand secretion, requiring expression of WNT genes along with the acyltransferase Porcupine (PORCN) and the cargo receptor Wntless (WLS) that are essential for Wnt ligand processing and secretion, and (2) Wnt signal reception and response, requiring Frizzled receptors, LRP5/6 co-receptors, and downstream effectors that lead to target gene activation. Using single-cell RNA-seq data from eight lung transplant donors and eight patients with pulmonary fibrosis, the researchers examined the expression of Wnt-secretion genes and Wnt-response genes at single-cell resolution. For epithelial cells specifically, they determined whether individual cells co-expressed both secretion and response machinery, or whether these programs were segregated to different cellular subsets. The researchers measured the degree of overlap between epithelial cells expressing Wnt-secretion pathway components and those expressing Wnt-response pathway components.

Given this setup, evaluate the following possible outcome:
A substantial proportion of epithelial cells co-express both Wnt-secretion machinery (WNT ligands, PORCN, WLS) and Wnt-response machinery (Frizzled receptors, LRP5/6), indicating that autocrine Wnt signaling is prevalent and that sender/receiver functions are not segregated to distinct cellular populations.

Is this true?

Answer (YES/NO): NO